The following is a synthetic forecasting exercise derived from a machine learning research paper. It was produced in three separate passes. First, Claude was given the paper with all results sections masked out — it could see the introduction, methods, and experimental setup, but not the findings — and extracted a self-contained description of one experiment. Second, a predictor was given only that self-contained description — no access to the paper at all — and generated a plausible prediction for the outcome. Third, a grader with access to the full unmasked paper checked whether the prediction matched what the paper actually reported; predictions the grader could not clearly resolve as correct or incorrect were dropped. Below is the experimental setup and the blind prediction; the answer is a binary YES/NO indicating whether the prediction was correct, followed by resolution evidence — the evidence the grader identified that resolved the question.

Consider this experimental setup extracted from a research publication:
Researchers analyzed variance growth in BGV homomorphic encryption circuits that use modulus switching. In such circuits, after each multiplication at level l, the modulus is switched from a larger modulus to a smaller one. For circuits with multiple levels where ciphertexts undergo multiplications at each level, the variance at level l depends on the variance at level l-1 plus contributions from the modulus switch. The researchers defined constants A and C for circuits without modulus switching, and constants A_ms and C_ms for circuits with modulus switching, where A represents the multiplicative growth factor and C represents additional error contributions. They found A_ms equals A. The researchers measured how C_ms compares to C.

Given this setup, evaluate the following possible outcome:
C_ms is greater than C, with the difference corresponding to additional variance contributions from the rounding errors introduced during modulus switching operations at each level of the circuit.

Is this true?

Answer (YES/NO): YES